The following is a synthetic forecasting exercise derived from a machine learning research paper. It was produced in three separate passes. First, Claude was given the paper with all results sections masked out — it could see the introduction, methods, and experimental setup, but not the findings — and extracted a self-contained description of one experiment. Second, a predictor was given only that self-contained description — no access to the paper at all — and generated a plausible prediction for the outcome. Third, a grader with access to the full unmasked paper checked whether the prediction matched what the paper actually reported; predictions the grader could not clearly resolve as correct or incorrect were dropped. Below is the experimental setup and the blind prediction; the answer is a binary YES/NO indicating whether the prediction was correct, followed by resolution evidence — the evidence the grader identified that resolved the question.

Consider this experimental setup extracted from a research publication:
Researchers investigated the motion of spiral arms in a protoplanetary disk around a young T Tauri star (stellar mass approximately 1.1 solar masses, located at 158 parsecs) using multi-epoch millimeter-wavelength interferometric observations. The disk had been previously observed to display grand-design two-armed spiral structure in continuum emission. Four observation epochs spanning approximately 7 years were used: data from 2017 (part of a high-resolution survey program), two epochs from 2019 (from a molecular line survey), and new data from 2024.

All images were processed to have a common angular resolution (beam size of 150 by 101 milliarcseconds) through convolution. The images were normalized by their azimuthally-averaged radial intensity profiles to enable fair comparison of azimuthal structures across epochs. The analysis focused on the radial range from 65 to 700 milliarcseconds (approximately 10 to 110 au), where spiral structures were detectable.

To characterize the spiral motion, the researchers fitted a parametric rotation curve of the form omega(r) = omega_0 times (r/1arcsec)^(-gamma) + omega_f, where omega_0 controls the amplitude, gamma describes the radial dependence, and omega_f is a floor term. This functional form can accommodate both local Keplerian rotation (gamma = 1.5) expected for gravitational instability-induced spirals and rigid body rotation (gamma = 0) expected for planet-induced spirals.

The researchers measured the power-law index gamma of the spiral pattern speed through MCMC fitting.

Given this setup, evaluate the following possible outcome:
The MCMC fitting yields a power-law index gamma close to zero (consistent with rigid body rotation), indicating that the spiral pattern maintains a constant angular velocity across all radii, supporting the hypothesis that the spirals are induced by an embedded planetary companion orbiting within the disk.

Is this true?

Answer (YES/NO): NO